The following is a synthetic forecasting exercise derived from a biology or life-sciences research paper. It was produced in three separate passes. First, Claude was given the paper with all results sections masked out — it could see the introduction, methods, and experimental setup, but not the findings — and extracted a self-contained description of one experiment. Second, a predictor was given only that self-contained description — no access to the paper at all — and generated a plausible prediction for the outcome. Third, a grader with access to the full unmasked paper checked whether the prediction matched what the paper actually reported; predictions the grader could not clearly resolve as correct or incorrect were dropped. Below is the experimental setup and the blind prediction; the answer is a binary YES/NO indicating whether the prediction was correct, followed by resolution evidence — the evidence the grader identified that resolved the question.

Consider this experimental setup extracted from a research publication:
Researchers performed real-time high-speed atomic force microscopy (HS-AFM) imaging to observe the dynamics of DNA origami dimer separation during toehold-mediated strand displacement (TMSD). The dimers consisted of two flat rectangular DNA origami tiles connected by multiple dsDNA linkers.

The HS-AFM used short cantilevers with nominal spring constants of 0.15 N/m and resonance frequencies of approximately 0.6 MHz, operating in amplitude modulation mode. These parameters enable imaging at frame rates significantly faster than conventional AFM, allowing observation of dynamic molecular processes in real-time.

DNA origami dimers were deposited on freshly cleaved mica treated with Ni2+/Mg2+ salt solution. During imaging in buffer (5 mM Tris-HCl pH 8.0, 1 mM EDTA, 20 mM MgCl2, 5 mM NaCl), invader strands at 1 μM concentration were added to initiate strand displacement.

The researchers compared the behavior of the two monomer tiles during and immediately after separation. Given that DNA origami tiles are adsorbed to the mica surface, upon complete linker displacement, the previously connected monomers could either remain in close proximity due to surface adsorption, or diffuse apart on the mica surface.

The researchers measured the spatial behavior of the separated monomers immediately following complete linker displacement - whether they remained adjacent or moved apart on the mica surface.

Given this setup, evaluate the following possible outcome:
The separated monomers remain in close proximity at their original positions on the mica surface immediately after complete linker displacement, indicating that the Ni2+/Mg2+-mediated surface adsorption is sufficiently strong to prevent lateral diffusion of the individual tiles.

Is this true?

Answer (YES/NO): NO